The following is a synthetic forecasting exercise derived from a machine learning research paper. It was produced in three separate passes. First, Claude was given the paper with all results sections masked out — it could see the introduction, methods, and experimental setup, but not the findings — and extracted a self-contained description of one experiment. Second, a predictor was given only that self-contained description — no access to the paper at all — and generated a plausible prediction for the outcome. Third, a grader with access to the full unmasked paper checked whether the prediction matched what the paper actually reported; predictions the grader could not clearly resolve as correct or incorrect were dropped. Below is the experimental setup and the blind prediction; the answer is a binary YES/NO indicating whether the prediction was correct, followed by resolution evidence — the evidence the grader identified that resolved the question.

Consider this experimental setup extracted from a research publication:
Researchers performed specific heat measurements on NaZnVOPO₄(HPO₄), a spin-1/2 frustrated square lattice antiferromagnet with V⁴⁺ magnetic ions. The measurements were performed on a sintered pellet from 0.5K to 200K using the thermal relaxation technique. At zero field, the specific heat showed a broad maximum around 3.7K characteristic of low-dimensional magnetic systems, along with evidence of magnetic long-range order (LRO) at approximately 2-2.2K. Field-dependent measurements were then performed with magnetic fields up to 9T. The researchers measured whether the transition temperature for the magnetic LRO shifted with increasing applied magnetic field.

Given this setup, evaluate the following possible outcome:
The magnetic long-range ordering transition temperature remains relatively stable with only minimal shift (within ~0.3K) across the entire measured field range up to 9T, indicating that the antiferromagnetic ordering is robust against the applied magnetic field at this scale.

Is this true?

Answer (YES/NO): YES